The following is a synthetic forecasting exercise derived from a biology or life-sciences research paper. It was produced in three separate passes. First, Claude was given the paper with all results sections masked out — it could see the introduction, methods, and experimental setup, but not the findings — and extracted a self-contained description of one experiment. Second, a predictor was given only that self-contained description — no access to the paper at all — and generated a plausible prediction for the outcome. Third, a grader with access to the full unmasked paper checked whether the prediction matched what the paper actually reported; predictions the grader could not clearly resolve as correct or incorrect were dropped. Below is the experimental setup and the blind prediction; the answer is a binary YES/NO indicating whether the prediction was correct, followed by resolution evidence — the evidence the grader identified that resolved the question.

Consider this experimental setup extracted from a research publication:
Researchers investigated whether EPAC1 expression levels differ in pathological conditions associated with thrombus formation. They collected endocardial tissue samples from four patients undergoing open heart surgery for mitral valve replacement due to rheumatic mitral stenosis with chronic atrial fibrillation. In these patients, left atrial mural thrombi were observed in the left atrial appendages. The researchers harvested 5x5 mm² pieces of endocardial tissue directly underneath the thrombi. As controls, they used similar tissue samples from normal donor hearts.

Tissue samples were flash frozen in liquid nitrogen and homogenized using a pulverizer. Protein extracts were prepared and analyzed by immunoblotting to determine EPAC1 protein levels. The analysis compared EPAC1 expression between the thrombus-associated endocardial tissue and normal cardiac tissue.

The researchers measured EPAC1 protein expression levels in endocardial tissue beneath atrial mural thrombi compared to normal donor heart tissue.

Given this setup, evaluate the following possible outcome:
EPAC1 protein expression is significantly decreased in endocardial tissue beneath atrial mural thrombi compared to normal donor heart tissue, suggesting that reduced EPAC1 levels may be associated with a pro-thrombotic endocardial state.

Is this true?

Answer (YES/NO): YES